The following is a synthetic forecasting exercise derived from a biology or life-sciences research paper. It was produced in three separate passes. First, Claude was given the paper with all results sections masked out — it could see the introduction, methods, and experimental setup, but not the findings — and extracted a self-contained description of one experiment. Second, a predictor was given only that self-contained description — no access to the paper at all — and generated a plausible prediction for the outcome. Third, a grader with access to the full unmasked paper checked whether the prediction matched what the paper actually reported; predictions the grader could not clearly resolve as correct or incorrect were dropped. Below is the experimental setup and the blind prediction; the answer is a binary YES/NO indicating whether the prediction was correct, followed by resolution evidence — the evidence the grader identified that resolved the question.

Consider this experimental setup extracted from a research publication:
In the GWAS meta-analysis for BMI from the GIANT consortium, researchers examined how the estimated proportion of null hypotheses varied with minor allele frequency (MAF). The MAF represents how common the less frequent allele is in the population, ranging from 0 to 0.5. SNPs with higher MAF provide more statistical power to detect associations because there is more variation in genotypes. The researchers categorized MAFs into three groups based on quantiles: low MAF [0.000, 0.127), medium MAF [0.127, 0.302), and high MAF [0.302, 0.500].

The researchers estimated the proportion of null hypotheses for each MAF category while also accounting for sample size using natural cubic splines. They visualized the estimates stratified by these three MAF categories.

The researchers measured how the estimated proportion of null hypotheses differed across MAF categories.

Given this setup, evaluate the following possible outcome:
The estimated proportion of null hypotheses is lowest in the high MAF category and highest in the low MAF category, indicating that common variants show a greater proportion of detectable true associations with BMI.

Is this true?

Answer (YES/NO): YES